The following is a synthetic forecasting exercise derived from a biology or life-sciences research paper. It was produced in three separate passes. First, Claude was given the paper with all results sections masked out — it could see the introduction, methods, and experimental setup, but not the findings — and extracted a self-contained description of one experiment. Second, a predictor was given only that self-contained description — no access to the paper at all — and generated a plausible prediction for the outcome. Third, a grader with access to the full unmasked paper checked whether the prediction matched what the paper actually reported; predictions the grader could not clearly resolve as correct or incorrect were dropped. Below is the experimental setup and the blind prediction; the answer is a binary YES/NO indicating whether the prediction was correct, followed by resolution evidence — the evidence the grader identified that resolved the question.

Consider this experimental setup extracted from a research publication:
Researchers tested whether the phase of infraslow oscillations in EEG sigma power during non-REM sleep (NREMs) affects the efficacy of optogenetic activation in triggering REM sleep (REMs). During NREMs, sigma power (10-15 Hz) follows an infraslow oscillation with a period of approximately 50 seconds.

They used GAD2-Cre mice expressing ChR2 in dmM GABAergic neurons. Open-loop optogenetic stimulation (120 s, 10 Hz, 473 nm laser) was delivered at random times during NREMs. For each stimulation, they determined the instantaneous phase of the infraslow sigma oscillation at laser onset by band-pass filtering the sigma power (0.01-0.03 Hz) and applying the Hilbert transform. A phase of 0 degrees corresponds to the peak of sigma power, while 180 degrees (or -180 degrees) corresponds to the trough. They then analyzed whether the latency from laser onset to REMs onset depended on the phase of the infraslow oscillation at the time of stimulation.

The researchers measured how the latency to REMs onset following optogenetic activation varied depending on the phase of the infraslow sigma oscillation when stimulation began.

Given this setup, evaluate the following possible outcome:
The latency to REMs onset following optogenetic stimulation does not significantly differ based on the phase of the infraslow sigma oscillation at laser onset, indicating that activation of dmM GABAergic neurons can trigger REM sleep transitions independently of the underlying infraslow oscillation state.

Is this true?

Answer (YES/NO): NO